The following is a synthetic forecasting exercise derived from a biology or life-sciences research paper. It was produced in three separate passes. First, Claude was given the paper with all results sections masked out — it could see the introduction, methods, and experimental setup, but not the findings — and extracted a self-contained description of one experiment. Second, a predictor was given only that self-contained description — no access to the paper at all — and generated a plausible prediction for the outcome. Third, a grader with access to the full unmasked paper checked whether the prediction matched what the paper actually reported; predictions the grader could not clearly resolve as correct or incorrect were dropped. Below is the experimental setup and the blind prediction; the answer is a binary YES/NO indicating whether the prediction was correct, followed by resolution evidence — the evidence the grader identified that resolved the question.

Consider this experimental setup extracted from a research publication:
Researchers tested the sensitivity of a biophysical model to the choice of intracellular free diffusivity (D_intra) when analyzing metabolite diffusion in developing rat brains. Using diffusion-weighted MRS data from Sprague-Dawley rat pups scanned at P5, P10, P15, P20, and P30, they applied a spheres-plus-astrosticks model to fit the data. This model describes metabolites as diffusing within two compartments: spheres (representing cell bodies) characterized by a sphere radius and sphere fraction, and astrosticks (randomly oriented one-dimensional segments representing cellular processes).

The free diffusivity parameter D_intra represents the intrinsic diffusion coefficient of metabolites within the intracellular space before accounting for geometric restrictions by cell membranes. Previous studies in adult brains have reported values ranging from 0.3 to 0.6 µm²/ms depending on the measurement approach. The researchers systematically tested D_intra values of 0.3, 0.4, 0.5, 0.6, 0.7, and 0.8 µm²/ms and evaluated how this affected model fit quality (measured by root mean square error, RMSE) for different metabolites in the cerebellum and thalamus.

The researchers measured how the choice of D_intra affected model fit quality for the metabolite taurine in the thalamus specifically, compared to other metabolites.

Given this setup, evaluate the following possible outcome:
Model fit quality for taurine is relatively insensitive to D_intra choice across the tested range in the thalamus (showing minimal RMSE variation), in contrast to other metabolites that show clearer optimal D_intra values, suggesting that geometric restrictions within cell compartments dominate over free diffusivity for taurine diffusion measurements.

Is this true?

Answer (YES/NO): NO